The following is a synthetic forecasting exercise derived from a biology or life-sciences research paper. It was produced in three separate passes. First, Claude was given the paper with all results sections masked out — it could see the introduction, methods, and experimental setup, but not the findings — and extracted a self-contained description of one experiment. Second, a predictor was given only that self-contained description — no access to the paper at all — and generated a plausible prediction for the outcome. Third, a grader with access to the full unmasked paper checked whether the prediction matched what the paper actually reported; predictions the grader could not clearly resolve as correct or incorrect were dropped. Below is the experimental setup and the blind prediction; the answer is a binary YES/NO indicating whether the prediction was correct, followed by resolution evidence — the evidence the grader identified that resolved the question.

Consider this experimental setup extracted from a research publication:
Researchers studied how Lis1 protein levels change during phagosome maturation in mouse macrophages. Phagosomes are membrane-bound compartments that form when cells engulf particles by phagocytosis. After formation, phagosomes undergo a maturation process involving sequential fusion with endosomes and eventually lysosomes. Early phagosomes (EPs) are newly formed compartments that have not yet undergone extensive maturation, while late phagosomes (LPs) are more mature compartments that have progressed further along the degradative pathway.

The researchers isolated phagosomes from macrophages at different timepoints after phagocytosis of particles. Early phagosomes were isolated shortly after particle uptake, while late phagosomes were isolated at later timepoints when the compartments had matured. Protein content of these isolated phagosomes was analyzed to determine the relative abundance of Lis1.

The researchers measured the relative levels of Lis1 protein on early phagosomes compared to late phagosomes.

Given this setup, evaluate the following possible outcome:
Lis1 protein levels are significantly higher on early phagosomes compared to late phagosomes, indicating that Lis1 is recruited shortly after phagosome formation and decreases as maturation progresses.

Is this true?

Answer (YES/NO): YES